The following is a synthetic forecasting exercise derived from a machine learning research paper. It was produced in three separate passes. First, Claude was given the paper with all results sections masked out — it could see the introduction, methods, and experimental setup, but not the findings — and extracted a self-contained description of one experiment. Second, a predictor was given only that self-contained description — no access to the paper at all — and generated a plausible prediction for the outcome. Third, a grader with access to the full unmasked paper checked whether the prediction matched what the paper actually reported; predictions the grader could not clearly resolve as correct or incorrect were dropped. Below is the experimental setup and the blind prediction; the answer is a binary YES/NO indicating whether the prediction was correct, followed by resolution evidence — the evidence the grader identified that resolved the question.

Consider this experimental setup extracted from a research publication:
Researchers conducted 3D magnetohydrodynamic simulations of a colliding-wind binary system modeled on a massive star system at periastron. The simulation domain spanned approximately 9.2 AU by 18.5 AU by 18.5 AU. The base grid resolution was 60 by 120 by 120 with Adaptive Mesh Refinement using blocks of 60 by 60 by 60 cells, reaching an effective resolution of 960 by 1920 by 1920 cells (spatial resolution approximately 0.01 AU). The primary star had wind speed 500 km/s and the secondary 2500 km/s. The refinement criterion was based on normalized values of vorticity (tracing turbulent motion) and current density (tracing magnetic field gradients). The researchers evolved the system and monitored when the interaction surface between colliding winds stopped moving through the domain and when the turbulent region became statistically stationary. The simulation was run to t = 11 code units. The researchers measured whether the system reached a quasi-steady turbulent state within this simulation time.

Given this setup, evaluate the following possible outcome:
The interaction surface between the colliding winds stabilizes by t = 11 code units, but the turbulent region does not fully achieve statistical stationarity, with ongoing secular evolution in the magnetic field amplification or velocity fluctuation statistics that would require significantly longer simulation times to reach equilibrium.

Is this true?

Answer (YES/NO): NO